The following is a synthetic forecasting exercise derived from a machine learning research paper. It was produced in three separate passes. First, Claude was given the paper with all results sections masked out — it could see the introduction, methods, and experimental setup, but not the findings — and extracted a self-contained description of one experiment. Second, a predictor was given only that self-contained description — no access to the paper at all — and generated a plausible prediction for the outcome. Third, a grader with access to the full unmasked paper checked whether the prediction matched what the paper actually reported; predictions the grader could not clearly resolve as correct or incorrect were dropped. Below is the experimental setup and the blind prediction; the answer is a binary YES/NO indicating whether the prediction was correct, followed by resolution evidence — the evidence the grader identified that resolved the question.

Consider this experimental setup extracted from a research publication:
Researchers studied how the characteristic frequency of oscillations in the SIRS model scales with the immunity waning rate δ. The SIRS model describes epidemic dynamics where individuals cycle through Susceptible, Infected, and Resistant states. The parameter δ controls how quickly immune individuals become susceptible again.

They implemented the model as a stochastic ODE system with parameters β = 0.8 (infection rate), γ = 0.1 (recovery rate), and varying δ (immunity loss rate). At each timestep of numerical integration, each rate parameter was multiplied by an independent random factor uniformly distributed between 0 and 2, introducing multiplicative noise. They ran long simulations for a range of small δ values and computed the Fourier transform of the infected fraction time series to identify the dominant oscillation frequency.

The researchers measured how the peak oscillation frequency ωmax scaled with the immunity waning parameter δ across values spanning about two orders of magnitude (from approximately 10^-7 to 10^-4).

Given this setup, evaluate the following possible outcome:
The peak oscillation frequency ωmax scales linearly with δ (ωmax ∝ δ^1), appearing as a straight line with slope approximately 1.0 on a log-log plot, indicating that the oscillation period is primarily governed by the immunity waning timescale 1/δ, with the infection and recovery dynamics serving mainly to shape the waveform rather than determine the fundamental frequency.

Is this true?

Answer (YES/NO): NO